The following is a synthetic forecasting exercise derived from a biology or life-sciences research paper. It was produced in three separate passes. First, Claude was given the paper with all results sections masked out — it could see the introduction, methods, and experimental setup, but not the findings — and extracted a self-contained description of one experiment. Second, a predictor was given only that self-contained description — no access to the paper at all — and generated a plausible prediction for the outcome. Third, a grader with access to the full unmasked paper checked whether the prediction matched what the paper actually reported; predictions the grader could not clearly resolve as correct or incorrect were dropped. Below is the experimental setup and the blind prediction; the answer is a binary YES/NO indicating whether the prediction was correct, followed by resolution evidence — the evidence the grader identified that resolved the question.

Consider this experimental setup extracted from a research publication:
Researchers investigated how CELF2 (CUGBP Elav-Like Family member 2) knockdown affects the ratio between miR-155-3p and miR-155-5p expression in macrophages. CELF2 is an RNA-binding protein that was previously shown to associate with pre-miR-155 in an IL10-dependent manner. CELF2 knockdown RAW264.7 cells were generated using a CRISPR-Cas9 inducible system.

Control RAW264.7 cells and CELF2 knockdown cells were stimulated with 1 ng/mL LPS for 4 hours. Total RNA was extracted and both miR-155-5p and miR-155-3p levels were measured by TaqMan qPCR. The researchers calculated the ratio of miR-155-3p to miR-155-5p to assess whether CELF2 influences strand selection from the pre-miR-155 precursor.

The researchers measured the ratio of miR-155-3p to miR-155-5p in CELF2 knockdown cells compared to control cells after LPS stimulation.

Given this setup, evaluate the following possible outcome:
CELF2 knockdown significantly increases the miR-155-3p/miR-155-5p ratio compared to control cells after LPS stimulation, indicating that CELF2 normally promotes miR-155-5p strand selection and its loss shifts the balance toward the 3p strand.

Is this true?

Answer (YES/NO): NO